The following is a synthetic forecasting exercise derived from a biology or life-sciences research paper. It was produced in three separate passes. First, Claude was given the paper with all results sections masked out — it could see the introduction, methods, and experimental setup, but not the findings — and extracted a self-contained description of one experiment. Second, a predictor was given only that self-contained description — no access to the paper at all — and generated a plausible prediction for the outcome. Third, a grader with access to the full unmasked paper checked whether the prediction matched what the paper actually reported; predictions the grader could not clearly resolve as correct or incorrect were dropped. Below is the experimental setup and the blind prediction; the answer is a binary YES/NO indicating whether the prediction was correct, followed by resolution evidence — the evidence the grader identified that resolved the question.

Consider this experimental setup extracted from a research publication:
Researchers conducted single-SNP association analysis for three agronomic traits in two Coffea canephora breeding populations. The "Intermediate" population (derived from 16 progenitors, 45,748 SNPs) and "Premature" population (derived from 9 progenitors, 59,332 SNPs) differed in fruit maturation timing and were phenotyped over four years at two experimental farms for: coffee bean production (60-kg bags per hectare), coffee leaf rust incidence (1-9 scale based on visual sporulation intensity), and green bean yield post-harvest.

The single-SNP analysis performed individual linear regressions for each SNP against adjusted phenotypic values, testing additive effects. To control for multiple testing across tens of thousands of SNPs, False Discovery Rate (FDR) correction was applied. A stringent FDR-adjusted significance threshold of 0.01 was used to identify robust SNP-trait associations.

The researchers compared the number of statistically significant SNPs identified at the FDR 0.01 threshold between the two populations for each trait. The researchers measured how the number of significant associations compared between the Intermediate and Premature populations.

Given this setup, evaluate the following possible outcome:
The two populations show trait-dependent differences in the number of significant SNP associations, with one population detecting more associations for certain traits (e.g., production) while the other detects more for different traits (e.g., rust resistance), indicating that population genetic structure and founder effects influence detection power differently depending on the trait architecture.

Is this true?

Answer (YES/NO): NO